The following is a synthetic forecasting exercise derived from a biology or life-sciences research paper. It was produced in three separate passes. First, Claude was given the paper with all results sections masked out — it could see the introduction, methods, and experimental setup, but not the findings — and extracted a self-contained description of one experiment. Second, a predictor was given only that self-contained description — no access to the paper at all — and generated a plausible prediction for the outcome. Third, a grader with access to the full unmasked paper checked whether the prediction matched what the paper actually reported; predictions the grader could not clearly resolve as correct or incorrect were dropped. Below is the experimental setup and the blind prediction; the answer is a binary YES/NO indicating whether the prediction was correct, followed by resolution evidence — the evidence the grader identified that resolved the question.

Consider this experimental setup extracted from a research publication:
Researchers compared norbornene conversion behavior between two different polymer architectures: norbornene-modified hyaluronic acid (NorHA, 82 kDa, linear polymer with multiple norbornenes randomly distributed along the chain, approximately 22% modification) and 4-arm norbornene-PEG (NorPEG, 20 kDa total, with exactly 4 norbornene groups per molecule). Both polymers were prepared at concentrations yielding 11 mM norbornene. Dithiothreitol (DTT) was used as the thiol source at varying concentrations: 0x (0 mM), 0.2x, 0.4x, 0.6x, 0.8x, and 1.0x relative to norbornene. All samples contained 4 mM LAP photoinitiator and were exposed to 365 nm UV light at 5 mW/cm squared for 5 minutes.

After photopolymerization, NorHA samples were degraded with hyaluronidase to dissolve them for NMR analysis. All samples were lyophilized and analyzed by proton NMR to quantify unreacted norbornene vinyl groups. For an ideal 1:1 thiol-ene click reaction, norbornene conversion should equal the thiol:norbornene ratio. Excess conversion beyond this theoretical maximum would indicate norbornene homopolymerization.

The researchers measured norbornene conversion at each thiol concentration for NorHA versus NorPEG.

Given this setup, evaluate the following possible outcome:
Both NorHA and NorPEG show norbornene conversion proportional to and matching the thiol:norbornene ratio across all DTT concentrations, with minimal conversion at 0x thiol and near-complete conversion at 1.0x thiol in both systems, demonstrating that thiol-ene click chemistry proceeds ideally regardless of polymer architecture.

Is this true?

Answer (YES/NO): NO